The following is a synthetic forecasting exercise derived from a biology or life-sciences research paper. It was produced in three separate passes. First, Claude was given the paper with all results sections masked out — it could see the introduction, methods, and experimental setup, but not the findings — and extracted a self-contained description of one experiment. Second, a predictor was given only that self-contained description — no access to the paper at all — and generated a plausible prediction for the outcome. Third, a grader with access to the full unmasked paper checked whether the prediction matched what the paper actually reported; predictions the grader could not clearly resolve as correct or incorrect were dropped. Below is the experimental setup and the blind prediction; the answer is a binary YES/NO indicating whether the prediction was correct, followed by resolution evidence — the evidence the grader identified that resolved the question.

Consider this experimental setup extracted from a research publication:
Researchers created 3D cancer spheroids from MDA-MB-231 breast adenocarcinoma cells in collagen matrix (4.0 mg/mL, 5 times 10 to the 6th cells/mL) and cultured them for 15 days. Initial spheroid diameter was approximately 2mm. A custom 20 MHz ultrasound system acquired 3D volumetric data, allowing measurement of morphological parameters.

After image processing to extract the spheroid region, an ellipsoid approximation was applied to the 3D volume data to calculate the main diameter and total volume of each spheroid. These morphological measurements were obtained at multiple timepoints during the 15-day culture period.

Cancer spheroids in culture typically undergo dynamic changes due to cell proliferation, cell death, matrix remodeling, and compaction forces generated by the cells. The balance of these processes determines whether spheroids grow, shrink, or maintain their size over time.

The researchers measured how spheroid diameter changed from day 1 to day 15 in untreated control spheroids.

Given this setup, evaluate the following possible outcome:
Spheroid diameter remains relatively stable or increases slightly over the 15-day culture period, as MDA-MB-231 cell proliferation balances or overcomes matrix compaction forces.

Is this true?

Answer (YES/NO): NO